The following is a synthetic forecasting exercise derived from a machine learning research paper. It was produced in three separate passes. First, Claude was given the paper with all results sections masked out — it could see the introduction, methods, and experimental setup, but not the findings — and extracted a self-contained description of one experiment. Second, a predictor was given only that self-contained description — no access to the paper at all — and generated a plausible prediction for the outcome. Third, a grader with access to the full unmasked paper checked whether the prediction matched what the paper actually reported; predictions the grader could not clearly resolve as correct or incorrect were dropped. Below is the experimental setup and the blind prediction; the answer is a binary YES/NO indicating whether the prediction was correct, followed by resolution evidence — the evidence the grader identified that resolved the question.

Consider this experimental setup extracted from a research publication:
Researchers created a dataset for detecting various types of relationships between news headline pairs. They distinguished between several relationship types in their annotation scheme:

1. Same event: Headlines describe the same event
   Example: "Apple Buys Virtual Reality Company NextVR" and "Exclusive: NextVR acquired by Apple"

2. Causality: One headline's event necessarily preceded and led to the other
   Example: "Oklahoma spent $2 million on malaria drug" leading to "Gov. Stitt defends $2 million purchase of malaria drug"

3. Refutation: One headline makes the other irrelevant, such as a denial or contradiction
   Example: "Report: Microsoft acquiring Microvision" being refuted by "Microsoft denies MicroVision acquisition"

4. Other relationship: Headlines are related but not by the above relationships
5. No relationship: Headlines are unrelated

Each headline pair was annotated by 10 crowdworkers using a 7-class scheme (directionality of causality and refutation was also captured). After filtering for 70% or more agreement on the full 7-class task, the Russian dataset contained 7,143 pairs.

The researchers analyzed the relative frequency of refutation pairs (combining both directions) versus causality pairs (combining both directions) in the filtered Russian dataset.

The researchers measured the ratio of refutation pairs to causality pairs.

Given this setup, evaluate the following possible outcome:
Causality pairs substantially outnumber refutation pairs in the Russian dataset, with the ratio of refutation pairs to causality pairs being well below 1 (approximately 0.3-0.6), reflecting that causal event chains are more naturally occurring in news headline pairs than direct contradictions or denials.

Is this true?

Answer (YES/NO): NO